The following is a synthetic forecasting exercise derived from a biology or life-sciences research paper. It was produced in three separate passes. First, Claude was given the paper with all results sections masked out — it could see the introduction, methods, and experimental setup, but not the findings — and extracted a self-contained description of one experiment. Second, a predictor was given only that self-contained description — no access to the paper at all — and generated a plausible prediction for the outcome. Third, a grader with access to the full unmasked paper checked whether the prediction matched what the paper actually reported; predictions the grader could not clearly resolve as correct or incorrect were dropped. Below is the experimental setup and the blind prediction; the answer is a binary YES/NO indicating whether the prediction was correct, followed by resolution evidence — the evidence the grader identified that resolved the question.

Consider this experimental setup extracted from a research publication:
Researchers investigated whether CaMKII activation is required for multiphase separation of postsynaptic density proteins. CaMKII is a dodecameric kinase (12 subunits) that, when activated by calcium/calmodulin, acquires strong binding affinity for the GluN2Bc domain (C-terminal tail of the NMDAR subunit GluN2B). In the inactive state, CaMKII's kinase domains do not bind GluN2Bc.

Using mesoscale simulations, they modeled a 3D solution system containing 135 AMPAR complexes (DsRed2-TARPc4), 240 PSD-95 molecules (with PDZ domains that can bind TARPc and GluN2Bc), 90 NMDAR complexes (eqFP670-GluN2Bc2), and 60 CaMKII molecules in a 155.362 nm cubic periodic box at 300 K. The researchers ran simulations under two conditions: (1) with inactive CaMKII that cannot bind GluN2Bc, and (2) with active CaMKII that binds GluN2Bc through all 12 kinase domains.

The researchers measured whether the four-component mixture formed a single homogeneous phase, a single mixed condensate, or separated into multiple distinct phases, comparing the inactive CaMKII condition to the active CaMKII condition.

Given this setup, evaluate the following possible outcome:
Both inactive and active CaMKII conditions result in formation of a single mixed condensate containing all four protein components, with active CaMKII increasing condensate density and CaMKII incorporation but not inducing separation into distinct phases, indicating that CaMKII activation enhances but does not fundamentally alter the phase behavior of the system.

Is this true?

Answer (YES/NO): NO